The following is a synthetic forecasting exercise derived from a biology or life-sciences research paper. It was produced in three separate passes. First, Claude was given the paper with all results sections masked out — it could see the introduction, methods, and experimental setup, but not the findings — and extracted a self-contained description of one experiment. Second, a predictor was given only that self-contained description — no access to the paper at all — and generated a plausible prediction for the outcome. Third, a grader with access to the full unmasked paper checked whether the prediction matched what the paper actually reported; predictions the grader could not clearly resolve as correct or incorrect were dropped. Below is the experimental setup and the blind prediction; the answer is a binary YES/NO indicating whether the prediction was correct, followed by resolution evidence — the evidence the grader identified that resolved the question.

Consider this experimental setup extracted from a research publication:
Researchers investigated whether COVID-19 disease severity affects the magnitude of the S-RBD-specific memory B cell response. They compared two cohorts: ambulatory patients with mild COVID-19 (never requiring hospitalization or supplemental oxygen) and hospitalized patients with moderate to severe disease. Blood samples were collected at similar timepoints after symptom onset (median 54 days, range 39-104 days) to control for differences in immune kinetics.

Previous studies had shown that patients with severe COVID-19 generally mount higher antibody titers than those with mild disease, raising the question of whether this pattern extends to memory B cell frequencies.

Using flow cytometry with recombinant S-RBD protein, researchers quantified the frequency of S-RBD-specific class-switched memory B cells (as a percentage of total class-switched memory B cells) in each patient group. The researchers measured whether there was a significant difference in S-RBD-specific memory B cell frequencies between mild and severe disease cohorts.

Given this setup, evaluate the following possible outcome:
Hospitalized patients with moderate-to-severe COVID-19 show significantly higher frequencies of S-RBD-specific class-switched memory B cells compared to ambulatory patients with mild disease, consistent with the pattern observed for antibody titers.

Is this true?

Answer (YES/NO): YES